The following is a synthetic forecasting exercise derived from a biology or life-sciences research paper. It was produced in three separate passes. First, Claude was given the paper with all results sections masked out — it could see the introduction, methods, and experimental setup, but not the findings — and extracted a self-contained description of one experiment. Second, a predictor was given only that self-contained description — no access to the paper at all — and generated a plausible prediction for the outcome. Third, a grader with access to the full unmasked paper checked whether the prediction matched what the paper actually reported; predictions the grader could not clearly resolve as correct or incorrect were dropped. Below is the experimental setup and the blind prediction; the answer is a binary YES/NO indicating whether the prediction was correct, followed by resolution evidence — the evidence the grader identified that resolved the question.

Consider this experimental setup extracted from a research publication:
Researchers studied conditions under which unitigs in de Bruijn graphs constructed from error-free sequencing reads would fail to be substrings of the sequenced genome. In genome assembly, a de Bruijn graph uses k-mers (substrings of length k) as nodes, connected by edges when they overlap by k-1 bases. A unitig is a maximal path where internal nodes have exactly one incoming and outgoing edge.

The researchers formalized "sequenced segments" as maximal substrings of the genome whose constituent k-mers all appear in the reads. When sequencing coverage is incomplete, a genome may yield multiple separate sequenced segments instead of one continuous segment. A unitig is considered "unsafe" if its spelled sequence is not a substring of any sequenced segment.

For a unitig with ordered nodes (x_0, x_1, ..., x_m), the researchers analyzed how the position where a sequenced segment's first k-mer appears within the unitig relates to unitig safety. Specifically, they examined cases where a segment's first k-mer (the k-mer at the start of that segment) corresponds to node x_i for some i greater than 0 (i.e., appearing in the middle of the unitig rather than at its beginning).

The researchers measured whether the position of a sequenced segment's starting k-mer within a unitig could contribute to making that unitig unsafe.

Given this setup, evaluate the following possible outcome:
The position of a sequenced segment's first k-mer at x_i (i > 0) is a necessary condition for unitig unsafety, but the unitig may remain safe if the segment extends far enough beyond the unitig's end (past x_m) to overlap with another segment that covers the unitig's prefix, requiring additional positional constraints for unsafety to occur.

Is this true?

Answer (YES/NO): NO